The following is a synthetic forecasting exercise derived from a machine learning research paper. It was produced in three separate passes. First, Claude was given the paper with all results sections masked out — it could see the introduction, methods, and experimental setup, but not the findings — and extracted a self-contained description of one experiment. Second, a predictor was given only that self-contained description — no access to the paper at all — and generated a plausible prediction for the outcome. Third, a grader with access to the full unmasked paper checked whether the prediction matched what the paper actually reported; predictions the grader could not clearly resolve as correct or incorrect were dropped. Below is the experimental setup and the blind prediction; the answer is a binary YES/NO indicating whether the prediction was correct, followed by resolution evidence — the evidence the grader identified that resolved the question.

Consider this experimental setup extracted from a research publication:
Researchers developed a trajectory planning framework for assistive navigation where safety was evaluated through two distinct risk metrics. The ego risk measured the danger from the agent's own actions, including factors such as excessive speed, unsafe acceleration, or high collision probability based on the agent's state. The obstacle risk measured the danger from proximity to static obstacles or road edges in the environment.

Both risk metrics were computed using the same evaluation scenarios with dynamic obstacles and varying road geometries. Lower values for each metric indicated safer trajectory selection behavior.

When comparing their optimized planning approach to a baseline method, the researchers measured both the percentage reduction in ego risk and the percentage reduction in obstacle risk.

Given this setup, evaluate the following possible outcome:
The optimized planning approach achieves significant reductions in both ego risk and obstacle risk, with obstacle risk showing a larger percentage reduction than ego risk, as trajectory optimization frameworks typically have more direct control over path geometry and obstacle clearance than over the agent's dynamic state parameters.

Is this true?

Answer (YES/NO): YES